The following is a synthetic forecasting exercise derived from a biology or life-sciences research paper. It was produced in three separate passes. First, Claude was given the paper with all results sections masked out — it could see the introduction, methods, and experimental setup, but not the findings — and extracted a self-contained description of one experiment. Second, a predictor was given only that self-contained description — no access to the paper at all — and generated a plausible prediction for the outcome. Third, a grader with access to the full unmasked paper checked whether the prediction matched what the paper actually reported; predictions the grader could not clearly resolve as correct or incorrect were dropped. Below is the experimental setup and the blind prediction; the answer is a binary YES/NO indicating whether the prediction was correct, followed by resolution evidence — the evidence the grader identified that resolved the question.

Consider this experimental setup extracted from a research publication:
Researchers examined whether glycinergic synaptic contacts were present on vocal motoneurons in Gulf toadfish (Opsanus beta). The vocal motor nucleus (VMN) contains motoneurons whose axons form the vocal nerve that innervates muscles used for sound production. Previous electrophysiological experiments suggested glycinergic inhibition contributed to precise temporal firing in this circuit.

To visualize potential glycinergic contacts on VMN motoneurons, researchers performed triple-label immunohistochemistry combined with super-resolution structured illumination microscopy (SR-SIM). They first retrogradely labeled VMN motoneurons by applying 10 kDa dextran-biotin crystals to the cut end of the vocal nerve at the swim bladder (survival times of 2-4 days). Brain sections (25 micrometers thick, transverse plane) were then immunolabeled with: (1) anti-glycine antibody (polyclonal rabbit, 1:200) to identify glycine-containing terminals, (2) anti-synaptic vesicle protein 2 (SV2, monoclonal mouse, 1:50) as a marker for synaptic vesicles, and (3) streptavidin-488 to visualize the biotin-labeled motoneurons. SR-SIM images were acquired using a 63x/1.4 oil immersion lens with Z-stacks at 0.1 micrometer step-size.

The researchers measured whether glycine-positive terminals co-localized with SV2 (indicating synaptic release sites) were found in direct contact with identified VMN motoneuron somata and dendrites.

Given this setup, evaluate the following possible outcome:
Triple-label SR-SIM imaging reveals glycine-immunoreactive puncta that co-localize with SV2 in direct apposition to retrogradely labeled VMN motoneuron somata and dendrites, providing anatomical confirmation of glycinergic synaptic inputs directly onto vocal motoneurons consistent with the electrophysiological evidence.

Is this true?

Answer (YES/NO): YES